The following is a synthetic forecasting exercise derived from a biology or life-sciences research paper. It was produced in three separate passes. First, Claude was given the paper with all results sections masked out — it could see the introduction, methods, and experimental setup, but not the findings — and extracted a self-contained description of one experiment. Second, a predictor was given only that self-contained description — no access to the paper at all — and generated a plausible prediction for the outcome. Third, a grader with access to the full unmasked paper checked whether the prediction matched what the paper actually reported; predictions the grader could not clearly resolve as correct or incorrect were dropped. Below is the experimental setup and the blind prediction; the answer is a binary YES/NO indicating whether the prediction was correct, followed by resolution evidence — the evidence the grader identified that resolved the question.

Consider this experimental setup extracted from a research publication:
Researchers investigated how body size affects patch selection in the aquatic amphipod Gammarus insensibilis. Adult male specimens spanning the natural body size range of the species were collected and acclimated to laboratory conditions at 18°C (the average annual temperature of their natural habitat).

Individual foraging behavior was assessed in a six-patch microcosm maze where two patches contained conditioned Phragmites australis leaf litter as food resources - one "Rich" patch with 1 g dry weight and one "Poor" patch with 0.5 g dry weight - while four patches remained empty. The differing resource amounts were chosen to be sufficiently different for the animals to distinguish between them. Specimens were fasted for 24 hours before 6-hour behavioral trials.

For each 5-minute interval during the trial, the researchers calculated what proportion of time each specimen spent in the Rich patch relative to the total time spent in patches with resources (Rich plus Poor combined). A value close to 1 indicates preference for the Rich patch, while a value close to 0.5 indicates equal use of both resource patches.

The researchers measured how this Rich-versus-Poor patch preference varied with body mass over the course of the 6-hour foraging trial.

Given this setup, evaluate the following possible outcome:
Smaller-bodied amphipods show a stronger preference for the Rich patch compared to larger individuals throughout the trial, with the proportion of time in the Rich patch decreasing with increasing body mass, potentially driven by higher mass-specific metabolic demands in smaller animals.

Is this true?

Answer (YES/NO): NO